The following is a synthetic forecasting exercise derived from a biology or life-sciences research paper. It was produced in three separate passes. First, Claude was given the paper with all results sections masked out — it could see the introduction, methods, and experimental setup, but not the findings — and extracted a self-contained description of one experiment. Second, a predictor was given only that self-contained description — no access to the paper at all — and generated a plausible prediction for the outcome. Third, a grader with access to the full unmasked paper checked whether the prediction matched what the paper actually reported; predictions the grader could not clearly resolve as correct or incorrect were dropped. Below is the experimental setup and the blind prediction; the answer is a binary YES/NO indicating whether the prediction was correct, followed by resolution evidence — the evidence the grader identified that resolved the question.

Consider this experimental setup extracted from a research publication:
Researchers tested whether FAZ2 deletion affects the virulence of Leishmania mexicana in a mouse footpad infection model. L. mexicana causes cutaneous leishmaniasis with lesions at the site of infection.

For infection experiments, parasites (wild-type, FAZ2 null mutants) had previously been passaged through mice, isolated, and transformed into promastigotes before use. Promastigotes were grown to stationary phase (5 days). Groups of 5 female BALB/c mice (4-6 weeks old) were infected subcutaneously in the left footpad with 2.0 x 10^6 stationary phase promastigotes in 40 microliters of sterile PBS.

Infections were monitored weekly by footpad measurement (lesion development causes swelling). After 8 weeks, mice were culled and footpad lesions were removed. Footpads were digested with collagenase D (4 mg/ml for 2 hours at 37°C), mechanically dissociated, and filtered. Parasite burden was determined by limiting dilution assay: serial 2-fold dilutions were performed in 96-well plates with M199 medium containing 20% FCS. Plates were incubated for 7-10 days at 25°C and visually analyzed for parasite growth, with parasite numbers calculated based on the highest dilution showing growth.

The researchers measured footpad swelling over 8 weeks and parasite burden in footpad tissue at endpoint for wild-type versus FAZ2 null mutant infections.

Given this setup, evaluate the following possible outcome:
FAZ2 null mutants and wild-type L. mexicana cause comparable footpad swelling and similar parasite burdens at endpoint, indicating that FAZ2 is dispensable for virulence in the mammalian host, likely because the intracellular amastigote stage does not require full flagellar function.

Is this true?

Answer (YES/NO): NO